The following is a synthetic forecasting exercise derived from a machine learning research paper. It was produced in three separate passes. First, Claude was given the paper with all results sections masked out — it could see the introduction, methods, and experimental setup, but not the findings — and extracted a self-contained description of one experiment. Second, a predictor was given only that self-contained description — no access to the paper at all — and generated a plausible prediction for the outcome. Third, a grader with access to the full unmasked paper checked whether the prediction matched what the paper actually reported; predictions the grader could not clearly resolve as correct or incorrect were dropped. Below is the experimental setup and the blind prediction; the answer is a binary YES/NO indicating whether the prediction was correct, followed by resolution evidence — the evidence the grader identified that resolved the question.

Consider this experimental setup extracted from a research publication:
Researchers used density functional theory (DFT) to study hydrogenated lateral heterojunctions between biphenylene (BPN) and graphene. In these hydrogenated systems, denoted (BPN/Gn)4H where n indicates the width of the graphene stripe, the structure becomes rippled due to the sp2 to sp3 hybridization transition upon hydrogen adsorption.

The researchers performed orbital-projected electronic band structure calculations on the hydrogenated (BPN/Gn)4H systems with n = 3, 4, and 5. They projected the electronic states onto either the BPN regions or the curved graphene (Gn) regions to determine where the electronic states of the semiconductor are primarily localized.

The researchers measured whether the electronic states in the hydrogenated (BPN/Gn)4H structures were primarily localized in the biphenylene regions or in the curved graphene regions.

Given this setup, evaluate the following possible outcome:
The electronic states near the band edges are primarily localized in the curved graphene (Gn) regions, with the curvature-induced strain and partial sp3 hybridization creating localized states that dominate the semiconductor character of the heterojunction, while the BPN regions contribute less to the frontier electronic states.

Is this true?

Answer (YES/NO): YES